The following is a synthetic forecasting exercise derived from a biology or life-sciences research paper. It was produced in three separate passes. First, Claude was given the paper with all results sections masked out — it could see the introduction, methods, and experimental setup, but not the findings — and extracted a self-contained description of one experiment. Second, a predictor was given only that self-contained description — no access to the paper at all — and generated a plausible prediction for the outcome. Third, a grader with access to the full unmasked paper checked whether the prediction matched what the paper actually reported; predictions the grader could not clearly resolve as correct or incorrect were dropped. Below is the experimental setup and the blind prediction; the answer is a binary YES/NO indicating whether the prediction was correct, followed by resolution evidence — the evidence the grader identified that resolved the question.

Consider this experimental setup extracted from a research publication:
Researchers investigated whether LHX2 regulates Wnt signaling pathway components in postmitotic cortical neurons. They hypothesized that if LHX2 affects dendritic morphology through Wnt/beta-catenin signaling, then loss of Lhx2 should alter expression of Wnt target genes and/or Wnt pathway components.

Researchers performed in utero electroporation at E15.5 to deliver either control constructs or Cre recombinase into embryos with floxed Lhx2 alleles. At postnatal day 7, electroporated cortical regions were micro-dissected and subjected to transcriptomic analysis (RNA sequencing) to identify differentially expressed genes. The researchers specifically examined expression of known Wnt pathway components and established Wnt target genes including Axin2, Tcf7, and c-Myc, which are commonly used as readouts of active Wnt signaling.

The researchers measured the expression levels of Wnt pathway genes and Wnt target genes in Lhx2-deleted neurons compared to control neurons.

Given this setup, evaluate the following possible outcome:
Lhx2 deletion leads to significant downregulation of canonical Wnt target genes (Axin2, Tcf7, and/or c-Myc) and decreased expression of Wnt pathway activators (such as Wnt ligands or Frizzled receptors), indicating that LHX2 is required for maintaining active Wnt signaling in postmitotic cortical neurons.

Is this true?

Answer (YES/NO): NO